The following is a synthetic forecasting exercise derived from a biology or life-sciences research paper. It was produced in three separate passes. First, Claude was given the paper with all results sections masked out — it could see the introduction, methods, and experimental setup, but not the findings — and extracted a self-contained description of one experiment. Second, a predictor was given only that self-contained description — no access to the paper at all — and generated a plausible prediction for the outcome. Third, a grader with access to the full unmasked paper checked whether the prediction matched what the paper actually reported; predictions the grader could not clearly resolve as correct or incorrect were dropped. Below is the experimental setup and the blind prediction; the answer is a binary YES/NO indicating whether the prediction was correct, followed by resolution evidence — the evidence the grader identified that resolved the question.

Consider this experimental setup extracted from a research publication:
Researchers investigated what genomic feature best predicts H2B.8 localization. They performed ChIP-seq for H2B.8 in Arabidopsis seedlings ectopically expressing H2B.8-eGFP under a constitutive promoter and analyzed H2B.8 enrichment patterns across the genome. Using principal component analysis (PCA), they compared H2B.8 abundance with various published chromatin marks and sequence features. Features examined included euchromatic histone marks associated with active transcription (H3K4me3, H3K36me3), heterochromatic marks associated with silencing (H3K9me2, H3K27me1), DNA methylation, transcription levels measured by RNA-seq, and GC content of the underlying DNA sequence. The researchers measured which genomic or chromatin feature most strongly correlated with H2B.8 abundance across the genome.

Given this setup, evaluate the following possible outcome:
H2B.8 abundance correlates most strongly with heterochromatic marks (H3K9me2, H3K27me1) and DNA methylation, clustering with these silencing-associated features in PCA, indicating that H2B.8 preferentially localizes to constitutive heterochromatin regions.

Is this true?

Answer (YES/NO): NO